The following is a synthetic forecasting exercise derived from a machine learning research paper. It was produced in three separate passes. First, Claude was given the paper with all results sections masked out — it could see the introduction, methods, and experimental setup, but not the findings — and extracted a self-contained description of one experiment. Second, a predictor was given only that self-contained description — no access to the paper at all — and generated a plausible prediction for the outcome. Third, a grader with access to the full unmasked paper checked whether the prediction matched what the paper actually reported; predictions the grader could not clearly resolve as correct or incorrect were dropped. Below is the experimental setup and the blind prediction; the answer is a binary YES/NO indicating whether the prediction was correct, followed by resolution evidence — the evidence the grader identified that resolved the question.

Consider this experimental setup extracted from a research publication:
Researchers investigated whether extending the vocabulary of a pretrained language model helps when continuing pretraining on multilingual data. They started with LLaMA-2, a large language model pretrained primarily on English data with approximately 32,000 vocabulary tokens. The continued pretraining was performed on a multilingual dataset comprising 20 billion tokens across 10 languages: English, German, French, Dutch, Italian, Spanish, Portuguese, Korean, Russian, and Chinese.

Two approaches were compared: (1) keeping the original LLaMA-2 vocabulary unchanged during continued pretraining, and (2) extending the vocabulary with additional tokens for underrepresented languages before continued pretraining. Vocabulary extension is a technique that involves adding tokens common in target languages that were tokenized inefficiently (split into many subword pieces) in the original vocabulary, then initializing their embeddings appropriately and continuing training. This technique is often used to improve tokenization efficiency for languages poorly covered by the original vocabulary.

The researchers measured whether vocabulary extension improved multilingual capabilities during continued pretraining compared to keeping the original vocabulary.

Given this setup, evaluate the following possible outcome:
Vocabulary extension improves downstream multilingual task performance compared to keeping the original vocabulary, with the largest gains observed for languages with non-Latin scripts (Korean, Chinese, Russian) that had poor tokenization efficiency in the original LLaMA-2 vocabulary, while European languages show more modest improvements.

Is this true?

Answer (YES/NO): NO